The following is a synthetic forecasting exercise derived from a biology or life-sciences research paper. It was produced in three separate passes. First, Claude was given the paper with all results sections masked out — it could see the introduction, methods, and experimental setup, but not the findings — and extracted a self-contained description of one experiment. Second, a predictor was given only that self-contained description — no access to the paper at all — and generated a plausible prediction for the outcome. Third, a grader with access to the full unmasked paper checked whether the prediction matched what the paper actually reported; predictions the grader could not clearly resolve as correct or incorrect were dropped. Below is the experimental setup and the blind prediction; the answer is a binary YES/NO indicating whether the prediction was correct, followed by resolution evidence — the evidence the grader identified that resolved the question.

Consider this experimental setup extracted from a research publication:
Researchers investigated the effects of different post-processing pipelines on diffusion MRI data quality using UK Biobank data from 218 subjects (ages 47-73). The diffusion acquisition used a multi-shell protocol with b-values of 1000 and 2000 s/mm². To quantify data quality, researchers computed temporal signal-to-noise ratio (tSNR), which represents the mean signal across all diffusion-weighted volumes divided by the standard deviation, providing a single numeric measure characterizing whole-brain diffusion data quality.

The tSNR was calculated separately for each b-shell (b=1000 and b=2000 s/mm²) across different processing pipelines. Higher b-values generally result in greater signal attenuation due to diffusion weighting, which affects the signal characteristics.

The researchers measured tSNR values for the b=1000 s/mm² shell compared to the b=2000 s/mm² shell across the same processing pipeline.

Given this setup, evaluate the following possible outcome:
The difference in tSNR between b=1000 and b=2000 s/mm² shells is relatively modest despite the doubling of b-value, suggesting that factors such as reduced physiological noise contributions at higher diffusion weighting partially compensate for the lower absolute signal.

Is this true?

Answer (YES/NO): NO